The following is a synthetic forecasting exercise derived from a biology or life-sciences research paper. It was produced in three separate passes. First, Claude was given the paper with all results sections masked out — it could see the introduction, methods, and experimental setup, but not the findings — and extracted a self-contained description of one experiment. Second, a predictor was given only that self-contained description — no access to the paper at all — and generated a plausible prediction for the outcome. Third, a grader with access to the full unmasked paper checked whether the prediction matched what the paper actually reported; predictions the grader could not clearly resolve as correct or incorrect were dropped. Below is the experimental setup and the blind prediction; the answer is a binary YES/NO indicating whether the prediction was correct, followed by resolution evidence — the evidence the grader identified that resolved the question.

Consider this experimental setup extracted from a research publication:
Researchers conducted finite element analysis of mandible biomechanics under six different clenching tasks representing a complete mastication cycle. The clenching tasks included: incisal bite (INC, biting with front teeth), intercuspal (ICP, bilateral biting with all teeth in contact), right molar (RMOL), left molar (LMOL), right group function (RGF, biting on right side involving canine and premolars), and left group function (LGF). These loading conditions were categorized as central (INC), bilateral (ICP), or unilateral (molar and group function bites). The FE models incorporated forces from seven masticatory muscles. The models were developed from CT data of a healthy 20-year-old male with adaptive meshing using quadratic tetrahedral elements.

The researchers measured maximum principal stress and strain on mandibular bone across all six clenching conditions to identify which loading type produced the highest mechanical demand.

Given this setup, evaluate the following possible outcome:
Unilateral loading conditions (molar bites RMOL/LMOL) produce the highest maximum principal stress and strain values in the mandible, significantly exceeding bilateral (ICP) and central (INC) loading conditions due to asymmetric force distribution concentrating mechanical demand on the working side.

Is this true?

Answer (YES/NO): NO